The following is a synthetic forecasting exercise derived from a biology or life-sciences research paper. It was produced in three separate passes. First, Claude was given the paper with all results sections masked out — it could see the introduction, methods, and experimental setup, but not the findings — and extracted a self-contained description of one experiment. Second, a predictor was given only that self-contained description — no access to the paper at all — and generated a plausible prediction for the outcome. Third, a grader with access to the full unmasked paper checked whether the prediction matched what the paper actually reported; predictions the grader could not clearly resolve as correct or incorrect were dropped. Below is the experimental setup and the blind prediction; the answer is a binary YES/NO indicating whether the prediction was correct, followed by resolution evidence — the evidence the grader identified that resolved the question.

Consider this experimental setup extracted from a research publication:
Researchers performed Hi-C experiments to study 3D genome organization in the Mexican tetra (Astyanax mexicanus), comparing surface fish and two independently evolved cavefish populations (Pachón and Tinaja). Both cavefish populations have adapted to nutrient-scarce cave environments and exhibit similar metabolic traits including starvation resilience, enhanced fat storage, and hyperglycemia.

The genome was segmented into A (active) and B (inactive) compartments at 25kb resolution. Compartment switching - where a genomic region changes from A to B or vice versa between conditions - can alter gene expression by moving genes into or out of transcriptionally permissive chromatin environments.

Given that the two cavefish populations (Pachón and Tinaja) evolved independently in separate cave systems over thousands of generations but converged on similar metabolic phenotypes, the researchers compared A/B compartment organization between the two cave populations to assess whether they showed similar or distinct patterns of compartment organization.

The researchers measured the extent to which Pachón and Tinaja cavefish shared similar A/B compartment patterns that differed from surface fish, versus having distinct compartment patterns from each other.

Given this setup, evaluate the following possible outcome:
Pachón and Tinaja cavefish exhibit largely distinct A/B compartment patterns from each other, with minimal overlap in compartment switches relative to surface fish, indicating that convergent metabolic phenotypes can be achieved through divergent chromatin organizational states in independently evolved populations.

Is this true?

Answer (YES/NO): NO